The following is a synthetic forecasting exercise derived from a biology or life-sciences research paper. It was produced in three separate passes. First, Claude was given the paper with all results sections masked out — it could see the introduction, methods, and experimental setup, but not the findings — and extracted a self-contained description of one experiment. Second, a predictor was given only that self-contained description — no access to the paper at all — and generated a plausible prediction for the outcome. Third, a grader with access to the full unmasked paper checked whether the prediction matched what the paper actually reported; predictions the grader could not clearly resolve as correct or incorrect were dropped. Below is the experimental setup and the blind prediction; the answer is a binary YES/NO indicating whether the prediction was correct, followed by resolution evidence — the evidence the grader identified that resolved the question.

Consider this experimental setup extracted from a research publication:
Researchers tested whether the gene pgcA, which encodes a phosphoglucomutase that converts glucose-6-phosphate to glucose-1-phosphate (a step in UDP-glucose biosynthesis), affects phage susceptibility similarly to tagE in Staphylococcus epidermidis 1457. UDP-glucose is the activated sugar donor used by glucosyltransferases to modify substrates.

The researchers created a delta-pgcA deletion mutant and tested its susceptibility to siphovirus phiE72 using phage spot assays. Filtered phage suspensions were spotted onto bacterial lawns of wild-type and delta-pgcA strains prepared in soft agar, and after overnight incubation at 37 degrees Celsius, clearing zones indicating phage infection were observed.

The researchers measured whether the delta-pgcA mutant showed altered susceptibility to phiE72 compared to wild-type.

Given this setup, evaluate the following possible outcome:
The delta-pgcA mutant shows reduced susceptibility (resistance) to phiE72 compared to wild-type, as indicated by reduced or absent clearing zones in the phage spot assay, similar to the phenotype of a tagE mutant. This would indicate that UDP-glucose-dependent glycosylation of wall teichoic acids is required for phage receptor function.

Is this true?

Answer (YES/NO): YES